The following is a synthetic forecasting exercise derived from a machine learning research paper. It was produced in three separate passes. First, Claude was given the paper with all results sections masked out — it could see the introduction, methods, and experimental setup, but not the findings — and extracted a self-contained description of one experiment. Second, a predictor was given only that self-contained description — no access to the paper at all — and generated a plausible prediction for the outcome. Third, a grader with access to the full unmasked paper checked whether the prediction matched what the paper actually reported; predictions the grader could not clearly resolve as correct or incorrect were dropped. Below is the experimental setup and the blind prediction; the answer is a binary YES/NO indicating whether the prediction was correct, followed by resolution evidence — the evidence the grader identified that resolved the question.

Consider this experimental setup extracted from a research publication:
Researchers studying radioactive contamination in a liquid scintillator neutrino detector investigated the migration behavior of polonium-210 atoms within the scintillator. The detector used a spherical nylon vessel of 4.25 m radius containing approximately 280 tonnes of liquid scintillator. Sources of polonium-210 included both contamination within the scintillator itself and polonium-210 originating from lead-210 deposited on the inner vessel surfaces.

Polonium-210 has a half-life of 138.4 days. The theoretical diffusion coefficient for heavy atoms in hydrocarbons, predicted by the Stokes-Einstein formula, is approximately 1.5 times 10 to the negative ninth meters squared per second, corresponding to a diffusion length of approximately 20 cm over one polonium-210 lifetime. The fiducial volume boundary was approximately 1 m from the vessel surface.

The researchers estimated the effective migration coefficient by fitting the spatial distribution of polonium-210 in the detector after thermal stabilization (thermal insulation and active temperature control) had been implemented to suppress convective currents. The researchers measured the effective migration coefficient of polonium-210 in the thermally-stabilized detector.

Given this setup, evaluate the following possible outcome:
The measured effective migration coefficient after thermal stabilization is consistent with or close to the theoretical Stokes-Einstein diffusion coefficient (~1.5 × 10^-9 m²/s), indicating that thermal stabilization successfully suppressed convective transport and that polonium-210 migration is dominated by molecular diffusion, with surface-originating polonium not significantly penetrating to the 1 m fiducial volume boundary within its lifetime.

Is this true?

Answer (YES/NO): NO